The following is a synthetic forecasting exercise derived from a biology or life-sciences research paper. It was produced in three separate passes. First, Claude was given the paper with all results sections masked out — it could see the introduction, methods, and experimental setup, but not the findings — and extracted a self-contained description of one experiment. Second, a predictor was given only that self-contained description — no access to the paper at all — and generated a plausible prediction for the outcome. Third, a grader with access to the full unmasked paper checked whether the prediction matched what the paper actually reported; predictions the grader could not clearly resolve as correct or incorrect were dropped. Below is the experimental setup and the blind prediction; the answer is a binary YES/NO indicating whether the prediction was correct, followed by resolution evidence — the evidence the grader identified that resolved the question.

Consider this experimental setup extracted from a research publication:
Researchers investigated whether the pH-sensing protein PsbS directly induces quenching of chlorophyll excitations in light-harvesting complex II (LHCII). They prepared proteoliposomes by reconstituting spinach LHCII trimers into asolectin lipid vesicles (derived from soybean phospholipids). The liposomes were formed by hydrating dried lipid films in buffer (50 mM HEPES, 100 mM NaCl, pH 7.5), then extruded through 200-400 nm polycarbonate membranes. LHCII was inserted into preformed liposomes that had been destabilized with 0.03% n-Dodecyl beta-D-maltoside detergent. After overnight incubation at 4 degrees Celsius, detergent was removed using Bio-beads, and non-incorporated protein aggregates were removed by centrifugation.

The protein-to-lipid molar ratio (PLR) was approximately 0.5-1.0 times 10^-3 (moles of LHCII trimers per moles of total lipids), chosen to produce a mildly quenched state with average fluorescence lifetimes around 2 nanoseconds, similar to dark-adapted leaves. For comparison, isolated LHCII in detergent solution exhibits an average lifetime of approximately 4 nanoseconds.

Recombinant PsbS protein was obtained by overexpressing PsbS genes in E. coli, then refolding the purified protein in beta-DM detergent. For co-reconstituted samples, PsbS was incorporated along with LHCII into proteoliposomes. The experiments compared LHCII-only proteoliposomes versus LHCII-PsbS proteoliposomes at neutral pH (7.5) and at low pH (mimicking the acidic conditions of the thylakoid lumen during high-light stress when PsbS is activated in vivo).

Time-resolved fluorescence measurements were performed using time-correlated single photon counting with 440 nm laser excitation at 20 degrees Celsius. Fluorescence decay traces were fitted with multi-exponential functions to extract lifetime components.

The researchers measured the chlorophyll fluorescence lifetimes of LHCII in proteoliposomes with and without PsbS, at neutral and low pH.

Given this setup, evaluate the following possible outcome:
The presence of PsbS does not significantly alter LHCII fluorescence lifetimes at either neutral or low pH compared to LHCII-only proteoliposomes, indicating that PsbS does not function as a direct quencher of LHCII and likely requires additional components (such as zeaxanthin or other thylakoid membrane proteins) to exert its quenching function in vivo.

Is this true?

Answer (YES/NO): YES